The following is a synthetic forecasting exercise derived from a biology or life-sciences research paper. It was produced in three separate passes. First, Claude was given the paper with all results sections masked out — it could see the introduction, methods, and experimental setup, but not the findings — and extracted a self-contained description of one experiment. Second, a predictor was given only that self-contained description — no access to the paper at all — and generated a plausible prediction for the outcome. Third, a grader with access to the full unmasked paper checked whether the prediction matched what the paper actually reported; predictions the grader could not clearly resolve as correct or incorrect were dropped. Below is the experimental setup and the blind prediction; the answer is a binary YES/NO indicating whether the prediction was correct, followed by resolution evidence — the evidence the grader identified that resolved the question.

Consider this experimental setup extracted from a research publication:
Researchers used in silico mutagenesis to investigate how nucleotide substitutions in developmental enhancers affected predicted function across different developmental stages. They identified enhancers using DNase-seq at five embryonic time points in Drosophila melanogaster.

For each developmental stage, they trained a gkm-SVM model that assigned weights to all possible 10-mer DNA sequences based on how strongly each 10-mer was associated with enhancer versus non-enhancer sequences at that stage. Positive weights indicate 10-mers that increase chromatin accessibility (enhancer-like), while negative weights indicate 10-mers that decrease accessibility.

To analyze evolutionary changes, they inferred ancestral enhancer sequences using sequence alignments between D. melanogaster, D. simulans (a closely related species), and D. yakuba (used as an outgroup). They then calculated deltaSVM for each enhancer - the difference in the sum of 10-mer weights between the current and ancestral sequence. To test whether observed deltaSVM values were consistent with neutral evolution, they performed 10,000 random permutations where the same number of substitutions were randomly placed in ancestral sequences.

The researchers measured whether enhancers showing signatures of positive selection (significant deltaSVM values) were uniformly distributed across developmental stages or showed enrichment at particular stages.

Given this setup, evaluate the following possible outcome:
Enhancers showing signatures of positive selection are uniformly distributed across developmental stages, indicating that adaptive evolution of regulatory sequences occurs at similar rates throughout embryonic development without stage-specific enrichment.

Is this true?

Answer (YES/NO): NO